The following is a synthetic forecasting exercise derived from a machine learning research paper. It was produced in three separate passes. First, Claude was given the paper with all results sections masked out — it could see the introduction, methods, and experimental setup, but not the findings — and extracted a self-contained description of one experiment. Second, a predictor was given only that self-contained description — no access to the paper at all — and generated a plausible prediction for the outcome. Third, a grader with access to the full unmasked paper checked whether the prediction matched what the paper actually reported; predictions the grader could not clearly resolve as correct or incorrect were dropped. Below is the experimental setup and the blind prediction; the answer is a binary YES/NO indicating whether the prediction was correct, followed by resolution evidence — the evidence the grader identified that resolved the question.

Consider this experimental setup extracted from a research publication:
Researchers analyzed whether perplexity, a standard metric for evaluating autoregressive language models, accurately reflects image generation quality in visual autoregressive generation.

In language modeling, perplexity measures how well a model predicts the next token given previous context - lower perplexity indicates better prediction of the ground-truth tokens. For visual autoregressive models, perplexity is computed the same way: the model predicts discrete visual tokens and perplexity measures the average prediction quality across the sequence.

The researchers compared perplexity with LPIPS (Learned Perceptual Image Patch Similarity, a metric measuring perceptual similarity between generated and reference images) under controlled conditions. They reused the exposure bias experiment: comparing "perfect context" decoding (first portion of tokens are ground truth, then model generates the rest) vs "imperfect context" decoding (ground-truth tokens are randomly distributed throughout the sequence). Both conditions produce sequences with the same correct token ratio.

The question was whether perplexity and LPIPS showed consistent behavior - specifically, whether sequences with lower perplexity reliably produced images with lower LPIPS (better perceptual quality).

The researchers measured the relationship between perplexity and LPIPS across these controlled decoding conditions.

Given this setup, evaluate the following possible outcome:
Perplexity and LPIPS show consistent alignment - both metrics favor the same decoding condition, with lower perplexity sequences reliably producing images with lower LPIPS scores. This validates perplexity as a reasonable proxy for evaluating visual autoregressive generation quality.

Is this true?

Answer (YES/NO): NO